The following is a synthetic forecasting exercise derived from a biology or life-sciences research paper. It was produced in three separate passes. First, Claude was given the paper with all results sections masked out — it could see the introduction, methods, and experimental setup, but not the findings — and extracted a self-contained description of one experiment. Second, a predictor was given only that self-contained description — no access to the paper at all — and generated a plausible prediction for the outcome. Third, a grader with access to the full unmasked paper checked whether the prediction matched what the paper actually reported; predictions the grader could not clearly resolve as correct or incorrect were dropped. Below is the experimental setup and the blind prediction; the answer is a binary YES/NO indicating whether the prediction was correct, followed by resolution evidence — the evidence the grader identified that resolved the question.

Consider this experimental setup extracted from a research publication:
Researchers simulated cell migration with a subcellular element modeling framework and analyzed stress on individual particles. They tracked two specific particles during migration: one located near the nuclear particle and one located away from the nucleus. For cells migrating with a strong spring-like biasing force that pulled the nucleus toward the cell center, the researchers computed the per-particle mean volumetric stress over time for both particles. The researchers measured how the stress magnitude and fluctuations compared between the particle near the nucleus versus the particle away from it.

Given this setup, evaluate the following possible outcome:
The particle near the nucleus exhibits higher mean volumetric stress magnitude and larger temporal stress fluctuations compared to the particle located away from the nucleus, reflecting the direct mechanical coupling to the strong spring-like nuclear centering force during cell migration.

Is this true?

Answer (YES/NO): YES